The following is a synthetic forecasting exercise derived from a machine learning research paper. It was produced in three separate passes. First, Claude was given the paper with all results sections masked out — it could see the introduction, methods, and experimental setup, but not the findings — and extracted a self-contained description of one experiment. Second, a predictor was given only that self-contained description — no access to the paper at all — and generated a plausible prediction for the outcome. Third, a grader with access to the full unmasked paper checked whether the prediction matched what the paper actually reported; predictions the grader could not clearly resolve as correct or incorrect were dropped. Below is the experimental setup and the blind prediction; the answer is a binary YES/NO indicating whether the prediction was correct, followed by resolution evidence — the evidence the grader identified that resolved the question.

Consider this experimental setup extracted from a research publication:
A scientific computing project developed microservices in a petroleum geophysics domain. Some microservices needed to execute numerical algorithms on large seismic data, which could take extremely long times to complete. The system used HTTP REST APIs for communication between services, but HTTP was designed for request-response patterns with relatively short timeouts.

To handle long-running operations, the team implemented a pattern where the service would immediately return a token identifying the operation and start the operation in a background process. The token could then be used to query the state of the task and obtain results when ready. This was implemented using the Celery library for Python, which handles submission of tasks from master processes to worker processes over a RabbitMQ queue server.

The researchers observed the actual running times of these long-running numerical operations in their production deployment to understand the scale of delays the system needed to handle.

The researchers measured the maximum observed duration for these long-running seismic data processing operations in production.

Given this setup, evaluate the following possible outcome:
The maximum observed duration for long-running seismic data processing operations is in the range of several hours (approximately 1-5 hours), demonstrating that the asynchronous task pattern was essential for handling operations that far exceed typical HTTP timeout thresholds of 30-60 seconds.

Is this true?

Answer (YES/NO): NO